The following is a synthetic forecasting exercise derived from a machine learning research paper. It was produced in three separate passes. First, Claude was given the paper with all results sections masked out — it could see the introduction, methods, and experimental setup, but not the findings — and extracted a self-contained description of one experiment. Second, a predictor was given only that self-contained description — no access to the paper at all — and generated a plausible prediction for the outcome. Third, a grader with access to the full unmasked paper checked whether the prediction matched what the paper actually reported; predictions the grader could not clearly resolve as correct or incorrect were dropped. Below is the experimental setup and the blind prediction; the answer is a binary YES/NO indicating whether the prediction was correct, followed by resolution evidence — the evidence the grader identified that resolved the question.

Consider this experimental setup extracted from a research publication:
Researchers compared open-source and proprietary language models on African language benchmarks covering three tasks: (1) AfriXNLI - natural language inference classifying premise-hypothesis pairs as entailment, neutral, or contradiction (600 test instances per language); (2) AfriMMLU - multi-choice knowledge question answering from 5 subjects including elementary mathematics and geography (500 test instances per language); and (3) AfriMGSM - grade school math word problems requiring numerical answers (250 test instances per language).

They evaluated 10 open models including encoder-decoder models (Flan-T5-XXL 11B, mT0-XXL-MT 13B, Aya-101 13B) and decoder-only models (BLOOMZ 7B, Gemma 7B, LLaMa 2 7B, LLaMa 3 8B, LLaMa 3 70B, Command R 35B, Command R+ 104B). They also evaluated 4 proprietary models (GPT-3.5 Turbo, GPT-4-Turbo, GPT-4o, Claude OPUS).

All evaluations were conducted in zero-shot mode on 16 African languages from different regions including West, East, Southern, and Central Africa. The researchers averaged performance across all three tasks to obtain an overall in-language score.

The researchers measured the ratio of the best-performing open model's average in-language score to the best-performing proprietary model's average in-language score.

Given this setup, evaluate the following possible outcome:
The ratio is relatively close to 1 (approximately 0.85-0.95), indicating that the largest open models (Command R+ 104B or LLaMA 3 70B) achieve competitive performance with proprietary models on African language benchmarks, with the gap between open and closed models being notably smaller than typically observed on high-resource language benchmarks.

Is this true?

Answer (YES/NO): NO